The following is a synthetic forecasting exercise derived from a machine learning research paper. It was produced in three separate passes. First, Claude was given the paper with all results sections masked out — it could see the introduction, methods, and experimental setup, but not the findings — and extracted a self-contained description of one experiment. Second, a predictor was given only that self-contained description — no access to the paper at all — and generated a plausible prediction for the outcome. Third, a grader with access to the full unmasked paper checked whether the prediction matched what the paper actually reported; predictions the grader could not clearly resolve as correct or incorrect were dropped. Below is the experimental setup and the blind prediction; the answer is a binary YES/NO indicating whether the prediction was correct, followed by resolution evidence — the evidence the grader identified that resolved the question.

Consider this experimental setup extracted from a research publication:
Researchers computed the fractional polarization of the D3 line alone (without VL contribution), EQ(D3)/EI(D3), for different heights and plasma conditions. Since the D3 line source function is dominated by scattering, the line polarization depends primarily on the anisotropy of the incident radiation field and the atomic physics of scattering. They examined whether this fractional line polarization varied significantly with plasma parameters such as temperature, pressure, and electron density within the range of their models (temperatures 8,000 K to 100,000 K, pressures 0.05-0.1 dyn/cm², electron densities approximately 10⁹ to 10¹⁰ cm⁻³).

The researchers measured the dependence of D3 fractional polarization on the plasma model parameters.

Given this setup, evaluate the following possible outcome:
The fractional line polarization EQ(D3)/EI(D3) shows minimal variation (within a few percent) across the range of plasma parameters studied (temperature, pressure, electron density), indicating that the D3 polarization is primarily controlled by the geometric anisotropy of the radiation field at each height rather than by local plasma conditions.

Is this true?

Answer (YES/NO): YES